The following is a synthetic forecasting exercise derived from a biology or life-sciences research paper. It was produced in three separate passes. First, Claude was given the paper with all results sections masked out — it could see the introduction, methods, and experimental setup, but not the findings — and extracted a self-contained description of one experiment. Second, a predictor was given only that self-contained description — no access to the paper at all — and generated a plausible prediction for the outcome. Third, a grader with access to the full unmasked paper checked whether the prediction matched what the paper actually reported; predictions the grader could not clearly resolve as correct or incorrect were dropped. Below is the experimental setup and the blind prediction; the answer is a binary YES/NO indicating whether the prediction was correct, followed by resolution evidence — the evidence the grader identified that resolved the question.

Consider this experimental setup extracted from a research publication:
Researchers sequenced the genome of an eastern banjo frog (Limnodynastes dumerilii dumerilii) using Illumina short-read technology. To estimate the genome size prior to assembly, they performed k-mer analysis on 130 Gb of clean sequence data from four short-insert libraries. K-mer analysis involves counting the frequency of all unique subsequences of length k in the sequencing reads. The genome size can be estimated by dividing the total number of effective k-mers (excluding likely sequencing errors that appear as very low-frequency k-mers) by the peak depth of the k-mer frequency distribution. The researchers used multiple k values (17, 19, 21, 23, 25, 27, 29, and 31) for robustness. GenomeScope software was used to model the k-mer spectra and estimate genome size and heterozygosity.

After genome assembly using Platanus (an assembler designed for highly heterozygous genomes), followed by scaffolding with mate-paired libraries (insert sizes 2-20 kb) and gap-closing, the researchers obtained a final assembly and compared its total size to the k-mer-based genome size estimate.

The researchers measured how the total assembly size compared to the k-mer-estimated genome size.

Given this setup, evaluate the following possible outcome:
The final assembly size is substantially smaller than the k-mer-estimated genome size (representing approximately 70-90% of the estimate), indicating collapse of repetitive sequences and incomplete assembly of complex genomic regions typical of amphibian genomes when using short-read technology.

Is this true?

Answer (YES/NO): NO